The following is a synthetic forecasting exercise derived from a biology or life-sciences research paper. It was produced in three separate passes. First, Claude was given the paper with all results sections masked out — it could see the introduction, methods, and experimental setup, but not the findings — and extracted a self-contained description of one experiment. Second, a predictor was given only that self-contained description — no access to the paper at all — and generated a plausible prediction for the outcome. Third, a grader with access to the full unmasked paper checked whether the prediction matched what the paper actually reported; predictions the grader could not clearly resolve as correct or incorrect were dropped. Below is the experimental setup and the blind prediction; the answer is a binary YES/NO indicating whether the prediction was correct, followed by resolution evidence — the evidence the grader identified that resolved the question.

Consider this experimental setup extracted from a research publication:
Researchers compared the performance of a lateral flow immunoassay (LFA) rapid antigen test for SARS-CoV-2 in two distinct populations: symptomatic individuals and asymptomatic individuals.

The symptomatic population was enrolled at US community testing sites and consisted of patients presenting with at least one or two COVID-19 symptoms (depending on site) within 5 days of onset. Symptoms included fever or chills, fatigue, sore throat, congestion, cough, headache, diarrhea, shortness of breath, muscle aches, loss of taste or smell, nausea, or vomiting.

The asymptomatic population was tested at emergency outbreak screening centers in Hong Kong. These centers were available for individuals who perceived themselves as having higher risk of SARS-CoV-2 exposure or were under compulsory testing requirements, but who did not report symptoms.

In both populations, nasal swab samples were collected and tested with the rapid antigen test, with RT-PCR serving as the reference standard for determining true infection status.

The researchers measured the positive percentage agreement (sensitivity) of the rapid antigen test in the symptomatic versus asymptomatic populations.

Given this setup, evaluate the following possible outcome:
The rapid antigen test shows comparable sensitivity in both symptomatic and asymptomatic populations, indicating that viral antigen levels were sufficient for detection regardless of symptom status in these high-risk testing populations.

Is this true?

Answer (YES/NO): YES